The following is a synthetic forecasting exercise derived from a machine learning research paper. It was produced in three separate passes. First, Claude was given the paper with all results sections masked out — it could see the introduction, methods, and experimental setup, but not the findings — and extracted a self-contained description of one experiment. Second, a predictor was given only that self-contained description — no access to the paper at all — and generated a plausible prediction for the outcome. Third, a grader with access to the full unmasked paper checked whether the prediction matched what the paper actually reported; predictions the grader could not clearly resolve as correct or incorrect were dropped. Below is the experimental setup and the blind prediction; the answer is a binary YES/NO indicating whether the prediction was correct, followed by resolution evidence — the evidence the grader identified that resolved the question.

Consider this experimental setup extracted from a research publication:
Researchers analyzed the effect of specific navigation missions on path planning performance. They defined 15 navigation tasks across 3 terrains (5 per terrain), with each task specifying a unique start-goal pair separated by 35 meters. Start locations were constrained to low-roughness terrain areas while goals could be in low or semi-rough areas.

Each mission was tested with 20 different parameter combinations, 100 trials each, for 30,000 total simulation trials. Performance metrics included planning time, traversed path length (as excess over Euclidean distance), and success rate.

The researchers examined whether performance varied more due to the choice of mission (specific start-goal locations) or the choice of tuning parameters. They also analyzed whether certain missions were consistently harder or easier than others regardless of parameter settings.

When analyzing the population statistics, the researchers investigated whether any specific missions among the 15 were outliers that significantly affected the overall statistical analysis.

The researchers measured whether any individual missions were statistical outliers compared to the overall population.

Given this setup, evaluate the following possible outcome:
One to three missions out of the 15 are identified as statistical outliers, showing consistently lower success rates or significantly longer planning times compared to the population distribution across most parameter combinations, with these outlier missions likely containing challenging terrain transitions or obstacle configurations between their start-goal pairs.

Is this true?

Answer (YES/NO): YES